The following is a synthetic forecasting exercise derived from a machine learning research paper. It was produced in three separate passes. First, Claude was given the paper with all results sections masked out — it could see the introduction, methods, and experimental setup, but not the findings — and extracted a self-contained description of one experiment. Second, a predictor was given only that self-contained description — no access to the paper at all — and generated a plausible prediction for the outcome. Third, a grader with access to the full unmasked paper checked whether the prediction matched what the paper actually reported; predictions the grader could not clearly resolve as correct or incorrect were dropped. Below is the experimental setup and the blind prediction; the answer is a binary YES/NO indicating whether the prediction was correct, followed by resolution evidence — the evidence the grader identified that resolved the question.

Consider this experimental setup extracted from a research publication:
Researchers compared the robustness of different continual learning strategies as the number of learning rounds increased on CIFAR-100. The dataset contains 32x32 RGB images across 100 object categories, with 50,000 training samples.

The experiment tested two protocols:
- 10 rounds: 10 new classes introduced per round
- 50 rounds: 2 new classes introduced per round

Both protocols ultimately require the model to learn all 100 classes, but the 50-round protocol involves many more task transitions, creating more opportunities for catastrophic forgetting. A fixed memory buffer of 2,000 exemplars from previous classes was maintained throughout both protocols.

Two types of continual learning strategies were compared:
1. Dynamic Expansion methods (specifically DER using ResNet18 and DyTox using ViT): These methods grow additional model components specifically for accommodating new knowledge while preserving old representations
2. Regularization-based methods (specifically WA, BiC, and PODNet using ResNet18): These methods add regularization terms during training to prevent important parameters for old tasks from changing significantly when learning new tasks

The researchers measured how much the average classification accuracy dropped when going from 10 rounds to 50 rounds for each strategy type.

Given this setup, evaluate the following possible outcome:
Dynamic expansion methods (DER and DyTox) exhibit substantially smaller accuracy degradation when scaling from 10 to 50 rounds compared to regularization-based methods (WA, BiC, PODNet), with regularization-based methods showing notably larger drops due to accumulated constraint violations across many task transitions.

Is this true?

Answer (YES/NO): YES